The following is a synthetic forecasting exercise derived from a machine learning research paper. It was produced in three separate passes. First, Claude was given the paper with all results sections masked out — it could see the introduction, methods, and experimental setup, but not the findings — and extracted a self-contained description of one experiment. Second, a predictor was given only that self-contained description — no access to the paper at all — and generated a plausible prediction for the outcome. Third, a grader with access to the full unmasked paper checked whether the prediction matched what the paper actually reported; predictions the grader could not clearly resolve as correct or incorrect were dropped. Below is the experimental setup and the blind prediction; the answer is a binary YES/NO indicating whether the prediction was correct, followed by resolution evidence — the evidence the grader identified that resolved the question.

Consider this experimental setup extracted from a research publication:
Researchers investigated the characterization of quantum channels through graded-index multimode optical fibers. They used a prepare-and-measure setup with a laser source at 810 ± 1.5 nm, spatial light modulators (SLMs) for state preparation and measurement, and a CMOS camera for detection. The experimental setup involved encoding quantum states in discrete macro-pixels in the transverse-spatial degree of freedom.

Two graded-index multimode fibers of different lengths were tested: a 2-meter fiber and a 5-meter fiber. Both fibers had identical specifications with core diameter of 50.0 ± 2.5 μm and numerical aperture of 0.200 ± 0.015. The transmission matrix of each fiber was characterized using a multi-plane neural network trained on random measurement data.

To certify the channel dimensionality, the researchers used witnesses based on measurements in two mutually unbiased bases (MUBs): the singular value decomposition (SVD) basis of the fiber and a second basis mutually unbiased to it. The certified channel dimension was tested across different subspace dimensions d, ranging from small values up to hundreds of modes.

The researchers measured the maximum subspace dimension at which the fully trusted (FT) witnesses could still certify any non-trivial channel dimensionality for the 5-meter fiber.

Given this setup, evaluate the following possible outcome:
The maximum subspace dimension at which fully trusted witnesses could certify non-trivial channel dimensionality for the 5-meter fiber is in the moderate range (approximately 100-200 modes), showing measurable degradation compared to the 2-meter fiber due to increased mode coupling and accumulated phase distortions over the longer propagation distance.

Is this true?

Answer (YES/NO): YES